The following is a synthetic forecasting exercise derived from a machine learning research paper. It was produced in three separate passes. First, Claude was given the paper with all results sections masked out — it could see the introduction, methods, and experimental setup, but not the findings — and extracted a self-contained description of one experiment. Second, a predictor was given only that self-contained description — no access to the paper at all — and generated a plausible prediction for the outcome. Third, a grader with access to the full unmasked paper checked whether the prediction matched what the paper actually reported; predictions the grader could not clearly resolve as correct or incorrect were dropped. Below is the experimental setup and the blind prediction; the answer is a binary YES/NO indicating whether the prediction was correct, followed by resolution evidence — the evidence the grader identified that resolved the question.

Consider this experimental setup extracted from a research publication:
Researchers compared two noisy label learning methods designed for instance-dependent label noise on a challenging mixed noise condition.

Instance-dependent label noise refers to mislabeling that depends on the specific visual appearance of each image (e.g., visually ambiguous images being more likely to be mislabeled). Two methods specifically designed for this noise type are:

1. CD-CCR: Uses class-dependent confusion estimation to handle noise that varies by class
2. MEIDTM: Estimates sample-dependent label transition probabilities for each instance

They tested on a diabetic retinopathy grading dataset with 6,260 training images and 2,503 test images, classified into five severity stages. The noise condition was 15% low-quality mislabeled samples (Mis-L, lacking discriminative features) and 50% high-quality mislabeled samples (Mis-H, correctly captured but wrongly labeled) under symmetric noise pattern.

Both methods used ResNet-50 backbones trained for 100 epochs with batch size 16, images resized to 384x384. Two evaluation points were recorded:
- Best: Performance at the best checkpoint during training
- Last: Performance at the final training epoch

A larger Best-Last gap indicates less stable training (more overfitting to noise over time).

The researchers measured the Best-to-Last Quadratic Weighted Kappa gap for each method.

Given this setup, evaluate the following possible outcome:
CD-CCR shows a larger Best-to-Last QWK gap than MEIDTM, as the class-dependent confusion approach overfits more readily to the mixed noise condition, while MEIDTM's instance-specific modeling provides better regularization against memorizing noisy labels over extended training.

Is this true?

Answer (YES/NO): NO